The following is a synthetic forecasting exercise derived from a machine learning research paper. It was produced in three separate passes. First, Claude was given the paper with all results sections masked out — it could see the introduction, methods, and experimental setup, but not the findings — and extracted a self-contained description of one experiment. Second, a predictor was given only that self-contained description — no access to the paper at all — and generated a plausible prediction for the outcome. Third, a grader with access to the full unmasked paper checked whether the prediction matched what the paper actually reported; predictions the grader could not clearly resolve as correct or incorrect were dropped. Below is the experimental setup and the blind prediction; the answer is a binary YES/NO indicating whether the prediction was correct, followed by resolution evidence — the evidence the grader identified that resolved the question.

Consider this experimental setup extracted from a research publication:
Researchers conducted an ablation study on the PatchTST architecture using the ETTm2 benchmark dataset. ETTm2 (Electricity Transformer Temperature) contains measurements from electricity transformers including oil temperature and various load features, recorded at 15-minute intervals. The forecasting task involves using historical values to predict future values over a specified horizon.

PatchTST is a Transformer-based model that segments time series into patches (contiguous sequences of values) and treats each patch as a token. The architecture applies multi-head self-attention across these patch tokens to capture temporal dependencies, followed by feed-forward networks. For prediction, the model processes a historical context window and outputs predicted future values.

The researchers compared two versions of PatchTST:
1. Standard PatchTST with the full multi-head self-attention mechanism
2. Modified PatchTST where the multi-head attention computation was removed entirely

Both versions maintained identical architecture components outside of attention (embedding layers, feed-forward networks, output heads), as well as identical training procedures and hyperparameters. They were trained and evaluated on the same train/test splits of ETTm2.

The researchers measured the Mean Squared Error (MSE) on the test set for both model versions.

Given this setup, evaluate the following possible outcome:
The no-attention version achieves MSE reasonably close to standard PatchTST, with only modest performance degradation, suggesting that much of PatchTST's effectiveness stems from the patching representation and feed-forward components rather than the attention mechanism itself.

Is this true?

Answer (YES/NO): NO